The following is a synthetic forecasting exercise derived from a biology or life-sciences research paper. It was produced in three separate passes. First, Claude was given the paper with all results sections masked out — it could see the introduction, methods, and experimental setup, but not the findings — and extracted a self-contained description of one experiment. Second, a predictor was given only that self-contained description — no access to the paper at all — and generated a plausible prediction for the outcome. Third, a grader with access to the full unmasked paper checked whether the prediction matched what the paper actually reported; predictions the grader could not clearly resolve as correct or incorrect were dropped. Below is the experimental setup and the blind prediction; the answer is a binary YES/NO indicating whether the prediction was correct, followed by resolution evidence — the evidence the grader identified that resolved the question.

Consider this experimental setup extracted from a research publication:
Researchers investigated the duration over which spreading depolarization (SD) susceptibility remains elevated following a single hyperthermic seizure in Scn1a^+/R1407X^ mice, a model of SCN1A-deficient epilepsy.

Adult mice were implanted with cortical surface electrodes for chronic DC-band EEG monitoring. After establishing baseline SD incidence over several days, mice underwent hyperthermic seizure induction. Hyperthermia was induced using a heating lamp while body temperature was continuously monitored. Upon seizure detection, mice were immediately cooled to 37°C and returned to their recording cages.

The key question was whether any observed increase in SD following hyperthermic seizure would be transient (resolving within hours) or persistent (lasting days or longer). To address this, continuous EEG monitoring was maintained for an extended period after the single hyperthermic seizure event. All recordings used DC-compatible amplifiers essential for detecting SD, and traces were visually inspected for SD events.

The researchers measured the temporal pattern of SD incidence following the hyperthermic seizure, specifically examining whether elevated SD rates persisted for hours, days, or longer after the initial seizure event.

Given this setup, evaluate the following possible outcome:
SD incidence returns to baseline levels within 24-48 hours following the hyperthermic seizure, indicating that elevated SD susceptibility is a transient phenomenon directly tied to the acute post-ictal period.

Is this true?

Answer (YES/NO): NO